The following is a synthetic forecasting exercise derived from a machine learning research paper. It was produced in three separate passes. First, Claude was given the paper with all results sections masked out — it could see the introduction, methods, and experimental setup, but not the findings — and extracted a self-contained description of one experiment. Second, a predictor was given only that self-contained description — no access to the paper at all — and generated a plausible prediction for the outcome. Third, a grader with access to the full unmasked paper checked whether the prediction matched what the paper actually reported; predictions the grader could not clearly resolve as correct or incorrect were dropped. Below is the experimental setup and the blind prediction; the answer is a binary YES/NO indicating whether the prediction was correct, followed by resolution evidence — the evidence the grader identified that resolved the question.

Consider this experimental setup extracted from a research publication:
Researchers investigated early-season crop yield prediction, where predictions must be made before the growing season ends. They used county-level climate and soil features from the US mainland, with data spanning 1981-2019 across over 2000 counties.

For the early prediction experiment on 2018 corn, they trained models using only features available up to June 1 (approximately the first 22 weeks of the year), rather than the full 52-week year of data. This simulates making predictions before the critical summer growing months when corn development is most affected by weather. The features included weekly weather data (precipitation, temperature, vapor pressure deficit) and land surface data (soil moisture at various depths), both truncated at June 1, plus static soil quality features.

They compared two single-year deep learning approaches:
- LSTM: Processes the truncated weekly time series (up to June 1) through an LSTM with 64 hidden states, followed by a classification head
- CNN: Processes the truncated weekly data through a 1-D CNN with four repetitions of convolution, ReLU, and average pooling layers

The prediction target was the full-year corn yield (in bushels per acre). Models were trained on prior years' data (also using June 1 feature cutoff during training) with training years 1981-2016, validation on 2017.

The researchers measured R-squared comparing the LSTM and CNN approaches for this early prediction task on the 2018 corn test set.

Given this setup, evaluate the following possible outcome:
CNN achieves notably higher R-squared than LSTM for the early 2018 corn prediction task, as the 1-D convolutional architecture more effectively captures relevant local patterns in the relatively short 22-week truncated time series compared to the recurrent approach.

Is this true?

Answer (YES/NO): NO